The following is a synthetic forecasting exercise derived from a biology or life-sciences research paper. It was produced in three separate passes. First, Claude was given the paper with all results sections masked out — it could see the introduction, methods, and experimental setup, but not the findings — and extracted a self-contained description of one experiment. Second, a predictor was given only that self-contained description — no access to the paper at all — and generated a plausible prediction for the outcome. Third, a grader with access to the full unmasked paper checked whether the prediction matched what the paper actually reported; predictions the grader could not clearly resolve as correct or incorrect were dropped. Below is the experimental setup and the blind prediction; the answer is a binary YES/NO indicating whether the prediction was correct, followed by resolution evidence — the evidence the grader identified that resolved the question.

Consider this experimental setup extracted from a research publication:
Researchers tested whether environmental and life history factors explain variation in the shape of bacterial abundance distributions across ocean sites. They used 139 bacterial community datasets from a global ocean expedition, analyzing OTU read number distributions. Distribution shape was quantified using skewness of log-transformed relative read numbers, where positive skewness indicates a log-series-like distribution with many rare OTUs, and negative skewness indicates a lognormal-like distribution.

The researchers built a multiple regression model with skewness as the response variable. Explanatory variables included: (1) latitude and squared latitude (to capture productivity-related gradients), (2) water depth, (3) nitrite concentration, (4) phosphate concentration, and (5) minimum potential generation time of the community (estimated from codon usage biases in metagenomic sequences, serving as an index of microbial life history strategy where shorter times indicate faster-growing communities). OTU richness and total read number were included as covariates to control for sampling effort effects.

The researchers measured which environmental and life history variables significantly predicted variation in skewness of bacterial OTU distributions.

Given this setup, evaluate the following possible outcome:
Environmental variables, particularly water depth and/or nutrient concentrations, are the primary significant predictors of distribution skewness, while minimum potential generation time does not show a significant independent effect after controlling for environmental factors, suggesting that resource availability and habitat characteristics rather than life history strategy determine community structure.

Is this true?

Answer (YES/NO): NO